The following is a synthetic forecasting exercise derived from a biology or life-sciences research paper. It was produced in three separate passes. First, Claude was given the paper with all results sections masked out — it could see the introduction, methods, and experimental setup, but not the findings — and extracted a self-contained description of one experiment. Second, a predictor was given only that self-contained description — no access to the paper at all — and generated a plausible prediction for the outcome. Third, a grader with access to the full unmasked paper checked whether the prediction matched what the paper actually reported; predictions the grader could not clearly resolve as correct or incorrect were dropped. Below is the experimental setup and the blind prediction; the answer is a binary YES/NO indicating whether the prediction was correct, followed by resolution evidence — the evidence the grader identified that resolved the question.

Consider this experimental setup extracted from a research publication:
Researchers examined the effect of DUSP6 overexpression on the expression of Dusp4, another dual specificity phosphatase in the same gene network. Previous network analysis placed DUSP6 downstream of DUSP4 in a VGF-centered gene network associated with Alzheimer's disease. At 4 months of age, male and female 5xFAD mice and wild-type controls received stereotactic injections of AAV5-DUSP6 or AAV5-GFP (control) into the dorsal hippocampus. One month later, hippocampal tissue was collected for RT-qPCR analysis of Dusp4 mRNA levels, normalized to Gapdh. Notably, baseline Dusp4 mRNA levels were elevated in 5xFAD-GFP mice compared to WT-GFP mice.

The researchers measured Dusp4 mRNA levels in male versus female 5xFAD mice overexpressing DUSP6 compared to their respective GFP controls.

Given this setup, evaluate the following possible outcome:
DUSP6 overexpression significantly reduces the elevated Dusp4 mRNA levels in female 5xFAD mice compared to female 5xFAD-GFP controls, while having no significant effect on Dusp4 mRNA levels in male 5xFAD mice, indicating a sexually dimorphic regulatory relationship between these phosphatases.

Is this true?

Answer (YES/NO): NO